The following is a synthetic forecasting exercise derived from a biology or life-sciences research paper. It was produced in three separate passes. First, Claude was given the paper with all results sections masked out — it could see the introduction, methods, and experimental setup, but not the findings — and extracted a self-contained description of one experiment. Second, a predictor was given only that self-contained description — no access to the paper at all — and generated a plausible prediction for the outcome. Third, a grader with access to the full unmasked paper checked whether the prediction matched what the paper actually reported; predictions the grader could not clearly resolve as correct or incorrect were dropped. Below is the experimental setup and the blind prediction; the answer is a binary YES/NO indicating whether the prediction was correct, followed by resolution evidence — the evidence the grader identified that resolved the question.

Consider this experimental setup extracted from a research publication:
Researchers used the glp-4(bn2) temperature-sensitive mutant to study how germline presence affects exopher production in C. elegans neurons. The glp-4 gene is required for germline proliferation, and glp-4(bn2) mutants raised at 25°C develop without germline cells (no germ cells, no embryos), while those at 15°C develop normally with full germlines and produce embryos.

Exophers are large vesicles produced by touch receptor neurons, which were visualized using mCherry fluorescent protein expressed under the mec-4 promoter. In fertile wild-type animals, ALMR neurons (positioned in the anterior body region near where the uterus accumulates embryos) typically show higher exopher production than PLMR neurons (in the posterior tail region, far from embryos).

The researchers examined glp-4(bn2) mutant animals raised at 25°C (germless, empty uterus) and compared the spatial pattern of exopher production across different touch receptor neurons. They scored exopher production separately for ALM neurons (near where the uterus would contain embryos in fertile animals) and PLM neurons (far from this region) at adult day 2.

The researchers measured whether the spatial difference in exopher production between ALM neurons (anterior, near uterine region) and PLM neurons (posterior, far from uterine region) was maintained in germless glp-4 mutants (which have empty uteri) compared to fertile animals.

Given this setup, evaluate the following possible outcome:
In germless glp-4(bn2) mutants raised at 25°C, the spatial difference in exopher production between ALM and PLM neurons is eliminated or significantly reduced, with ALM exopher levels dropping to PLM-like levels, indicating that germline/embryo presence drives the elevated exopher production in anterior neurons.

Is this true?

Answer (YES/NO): YES